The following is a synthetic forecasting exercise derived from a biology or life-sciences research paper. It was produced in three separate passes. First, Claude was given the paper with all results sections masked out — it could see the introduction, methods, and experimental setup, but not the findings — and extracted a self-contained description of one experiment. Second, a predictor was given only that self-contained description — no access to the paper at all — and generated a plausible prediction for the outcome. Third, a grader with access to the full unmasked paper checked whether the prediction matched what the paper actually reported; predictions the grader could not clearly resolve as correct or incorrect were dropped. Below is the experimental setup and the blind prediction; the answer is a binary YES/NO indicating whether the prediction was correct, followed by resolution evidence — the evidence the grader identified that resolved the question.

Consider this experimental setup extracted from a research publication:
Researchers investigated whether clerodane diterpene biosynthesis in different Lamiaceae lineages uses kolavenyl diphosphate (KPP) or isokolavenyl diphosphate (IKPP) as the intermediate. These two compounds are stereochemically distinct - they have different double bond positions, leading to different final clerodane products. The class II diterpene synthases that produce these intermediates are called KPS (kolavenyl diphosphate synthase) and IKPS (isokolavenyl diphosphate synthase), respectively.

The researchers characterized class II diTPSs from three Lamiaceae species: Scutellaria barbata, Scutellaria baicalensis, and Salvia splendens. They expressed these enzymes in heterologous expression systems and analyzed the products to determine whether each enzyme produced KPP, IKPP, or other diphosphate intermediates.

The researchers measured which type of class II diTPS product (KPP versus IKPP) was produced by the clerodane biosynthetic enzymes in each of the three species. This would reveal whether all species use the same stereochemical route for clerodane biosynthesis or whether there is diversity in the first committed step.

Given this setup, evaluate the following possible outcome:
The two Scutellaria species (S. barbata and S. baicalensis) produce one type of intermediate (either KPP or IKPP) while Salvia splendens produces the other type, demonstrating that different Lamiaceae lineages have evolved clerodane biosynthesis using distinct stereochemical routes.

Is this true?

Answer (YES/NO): NO